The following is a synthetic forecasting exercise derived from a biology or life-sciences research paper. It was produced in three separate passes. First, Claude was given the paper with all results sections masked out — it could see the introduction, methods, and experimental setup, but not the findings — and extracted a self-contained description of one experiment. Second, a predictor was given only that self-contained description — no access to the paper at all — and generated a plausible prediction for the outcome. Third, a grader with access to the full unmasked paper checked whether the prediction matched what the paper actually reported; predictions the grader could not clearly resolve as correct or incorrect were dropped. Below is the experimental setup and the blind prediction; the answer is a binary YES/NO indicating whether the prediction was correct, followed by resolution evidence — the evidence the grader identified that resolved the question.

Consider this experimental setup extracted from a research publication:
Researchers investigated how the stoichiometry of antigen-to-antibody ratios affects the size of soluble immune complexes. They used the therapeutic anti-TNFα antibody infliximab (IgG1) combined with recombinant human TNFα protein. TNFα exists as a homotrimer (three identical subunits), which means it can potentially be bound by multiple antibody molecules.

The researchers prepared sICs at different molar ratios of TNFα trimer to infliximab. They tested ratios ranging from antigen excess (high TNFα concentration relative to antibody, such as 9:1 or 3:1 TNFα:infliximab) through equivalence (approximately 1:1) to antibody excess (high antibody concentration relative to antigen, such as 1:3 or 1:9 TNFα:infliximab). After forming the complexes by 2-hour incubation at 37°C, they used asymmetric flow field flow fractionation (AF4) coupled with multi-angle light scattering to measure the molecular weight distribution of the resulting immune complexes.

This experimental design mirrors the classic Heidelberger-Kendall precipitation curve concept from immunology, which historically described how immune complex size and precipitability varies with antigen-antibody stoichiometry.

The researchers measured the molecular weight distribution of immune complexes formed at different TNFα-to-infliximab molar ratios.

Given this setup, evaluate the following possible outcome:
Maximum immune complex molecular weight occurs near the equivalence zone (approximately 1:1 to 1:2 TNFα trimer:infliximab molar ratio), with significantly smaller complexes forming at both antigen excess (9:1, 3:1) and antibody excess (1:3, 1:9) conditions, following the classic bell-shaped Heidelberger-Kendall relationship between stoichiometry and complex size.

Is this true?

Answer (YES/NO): YES